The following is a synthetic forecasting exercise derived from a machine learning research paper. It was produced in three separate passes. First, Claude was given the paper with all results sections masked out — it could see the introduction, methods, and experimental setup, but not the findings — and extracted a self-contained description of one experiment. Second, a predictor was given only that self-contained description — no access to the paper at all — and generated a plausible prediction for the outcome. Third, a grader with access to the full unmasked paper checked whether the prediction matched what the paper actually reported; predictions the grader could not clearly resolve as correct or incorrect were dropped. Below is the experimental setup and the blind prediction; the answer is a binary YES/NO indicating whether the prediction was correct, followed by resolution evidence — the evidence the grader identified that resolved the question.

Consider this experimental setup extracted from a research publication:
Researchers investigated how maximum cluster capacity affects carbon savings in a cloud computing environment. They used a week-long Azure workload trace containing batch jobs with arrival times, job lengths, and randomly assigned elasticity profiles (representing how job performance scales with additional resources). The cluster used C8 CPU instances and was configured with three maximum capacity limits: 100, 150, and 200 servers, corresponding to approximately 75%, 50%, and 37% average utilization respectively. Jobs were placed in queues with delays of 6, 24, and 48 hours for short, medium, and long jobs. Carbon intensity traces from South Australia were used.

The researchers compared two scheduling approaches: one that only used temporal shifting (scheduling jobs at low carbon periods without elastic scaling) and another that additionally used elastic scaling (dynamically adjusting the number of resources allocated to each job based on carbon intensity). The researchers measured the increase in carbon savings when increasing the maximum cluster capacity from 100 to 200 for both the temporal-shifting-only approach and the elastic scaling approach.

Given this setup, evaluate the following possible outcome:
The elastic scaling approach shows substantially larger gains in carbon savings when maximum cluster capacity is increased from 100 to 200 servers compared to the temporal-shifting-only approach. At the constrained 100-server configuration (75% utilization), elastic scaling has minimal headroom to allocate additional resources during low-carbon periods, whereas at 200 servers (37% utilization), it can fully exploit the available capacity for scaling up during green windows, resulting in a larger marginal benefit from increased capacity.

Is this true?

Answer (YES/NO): YES